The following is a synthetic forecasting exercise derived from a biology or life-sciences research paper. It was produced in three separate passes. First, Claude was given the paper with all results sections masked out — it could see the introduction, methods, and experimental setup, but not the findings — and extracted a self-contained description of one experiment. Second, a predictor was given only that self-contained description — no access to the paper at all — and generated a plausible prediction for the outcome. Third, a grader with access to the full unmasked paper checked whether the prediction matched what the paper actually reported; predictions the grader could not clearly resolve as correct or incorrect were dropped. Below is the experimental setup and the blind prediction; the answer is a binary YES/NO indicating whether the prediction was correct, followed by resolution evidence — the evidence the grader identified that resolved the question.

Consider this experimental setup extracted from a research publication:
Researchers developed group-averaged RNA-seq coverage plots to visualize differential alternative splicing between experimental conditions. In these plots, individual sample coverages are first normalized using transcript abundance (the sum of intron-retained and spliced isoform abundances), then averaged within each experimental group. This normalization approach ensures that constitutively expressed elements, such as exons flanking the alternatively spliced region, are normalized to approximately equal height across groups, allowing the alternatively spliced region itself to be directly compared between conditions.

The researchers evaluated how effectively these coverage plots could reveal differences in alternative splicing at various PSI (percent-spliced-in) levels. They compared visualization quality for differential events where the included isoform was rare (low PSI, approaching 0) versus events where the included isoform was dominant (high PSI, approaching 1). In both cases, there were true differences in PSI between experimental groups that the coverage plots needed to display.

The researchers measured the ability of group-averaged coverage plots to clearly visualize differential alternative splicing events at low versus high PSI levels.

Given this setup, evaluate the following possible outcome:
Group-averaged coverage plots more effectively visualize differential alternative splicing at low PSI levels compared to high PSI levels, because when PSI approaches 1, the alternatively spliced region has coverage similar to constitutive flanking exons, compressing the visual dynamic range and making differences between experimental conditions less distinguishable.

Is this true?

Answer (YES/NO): NO